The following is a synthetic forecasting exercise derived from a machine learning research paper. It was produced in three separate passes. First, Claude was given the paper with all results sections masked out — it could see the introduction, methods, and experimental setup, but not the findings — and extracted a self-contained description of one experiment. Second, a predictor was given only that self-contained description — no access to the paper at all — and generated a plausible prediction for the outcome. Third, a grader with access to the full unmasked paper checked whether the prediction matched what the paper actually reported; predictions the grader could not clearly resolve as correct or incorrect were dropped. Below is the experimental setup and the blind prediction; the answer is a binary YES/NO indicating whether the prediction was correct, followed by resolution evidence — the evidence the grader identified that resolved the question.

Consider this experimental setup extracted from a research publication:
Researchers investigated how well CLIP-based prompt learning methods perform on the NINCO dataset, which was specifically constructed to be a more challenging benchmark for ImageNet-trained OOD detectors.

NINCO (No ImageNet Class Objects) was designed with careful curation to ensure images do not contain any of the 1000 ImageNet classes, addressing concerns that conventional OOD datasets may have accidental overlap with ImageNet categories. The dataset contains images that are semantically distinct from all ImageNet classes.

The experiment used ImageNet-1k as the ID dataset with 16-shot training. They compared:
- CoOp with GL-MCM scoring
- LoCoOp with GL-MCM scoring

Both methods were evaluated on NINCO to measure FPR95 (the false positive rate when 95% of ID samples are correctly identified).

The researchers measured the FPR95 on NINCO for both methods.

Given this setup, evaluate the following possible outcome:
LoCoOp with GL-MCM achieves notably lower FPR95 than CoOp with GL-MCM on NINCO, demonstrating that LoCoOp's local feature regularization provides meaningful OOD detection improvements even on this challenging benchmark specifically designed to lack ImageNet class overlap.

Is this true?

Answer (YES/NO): NO